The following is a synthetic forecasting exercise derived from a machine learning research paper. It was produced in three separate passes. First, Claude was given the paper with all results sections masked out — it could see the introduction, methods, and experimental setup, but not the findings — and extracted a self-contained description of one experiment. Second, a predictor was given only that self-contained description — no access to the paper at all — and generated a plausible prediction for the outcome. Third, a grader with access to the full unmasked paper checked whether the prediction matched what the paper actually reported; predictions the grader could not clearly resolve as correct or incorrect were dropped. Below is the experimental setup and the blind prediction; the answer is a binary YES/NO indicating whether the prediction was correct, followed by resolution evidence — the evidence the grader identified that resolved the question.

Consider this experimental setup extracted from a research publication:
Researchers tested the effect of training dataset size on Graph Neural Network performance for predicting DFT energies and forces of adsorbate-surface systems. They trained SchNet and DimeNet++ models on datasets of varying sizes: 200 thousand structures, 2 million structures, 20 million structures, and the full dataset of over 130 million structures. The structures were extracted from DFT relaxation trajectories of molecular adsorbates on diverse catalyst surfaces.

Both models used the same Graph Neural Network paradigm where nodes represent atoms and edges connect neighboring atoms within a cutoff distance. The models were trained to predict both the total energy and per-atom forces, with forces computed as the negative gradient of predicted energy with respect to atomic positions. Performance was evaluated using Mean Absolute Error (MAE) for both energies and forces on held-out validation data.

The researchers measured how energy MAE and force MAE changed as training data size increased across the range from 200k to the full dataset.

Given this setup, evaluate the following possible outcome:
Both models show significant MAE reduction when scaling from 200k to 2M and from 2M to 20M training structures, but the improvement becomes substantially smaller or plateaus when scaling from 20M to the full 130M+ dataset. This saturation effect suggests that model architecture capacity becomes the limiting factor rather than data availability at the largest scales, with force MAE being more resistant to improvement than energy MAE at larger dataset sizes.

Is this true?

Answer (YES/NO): NO